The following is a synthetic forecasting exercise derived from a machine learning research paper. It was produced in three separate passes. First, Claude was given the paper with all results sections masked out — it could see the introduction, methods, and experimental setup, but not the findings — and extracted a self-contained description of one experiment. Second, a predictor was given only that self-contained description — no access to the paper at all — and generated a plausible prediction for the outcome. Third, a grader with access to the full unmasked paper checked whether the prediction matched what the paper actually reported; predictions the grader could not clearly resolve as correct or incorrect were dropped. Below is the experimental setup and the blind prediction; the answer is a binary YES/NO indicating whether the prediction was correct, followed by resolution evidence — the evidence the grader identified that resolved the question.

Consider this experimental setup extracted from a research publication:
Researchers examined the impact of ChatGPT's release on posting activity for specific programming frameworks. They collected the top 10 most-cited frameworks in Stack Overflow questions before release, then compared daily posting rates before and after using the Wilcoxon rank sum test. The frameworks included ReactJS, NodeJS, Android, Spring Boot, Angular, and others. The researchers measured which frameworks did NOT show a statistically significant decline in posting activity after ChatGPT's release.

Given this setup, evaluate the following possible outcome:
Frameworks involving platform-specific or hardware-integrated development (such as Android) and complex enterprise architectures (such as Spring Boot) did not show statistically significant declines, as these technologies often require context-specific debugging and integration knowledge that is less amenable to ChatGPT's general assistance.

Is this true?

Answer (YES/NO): NO